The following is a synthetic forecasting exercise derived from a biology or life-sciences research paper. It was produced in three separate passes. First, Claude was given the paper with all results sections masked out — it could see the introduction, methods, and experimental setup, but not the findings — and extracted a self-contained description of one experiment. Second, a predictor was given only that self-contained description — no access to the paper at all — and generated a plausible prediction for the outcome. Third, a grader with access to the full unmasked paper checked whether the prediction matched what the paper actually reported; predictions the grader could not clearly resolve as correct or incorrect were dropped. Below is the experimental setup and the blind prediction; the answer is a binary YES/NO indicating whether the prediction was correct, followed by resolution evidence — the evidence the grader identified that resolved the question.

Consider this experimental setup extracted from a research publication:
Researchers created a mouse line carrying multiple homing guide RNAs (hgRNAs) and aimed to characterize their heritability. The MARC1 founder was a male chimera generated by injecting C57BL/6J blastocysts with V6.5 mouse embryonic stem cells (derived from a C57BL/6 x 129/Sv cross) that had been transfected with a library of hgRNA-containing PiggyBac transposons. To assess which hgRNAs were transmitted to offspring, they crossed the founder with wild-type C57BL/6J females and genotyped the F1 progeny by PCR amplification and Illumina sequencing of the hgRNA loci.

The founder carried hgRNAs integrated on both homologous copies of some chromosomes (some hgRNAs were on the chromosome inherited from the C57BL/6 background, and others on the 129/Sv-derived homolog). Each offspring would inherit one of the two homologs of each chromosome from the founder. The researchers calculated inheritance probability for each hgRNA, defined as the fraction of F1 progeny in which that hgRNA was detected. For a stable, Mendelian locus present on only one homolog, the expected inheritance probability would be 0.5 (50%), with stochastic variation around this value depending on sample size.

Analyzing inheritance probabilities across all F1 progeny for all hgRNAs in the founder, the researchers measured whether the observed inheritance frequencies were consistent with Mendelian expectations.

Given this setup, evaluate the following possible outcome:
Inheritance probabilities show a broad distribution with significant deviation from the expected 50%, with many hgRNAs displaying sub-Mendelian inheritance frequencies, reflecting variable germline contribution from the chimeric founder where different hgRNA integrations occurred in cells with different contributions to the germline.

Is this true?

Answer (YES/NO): NO